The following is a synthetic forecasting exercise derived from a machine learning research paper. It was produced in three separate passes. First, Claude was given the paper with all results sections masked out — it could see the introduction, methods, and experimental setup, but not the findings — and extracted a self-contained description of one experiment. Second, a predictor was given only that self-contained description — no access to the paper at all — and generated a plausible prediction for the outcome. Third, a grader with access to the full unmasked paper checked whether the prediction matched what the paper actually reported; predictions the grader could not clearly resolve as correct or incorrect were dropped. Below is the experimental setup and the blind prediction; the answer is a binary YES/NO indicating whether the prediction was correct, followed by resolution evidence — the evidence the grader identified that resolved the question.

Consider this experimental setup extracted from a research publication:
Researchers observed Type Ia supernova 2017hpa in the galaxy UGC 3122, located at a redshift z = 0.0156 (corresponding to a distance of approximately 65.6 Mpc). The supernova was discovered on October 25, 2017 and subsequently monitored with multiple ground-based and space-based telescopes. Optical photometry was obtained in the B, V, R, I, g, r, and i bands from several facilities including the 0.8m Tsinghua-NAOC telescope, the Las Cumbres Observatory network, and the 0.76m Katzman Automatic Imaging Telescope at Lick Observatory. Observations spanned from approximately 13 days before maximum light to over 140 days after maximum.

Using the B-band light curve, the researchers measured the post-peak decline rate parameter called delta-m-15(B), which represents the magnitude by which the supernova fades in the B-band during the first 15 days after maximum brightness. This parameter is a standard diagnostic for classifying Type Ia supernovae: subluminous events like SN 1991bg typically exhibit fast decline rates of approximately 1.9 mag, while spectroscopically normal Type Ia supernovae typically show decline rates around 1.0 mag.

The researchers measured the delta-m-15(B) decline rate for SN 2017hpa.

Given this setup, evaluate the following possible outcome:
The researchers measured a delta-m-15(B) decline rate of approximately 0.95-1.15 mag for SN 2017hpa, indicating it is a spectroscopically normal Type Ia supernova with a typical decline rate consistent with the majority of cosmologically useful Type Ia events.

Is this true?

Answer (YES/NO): YES